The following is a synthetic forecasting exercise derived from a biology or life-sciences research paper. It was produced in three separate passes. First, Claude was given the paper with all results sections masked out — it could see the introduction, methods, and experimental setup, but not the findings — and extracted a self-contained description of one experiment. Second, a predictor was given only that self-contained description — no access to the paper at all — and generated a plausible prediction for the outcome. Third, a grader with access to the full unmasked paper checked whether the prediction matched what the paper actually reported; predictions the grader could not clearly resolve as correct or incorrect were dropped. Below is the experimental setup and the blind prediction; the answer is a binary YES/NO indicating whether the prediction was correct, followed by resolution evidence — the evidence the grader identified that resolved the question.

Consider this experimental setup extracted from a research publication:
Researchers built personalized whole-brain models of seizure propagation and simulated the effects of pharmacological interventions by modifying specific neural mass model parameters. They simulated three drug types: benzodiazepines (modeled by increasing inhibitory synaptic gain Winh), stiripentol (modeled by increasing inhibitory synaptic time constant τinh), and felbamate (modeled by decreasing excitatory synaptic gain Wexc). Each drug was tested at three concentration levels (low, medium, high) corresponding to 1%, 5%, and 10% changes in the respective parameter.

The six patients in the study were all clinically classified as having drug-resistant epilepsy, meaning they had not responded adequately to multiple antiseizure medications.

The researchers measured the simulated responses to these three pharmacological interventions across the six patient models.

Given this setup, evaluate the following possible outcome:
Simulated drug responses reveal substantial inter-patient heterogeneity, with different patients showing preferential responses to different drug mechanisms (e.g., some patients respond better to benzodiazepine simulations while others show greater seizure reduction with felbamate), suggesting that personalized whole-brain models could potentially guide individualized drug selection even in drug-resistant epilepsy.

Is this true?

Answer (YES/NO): YES